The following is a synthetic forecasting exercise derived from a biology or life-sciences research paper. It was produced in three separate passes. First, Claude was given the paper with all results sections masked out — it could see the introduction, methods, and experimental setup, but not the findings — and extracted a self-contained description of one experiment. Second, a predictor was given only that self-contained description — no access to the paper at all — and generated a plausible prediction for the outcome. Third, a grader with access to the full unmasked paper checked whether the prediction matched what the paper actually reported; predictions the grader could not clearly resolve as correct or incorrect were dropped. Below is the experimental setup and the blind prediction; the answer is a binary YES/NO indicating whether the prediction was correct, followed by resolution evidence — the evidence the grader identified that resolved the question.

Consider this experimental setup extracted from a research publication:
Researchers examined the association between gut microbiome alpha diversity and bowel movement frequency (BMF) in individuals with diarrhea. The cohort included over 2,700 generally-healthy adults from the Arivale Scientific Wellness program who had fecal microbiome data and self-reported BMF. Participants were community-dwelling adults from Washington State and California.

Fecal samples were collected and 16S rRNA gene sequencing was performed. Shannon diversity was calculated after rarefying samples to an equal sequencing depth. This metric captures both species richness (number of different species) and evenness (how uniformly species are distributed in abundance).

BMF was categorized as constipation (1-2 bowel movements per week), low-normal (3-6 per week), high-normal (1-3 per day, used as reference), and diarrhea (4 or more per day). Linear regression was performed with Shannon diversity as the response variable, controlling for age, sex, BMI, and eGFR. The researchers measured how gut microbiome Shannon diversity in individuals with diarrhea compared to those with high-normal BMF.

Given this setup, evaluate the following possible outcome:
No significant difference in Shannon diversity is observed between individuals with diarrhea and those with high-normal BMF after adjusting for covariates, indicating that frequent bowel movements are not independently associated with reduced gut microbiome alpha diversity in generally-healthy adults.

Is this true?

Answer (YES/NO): NO